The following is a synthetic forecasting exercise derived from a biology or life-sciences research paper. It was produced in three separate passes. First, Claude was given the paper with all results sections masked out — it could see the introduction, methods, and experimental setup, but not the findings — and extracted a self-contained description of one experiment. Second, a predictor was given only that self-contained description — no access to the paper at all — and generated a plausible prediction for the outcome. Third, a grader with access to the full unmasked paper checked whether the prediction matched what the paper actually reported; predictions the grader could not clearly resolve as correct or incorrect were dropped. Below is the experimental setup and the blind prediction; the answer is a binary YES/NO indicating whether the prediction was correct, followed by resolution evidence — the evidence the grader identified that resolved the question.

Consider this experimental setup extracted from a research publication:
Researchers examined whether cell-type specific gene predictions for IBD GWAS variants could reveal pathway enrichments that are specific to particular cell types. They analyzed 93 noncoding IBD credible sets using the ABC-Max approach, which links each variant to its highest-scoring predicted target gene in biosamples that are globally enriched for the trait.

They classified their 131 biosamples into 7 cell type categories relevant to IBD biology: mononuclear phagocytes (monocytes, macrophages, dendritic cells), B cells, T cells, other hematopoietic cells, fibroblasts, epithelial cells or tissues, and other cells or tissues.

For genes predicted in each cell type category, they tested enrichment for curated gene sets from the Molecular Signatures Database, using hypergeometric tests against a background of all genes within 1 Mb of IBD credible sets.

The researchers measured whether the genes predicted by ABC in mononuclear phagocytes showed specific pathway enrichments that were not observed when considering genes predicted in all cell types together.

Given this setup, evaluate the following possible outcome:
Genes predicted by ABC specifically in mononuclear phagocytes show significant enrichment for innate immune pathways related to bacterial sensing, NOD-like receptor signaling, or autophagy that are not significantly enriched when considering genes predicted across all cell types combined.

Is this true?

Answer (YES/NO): NO